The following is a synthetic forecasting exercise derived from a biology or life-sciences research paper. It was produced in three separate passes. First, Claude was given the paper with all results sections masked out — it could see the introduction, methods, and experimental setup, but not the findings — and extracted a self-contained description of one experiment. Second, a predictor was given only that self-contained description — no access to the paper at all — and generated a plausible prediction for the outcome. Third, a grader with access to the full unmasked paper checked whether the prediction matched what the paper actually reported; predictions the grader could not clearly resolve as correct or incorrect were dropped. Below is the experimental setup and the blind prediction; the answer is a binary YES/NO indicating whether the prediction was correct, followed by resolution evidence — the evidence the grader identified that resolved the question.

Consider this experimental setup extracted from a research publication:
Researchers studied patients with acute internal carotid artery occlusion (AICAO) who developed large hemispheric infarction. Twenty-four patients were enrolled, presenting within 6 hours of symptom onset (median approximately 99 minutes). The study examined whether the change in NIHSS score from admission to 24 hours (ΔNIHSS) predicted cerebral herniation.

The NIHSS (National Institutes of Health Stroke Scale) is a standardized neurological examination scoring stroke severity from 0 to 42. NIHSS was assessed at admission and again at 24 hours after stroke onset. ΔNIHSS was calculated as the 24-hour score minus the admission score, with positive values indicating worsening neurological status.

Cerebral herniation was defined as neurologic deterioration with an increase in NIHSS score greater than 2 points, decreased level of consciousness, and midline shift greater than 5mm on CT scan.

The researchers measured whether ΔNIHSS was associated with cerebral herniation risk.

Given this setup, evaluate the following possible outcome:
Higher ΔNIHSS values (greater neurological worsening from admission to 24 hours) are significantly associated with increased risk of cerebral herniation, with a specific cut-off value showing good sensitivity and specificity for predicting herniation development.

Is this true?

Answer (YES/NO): NO